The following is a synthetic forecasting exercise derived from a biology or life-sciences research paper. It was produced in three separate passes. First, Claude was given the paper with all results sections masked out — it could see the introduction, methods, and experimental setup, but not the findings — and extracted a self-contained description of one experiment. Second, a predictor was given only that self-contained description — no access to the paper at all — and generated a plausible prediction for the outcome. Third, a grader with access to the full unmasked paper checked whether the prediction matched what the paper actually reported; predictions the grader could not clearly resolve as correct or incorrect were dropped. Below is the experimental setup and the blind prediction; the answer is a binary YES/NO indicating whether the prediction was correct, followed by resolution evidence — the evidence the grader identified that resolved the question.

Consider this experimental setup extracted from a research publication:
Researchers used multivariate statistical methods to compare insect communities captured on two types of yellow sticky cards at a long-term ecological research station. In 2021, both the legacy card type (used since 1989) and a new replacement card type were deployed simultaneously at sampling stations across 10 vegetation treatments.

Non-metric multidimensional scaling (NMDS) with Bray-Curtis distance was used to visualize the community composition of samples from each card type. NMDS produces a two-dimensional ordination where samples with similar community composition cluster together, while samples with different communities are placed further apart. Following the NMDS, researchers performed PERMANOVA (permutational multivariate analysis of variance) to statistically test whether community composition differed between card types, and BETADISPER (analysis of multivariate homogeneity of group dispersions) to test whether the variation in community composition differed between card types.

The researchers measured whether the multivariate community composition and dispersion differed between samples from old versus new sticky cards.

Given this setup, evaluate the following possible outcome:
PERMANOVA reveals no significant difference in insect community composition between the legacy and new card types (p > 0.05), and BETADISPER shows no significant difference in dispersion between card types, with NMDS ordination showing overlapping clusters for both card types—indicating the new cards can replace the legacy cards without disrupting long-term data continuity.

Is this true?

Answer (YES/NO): YES